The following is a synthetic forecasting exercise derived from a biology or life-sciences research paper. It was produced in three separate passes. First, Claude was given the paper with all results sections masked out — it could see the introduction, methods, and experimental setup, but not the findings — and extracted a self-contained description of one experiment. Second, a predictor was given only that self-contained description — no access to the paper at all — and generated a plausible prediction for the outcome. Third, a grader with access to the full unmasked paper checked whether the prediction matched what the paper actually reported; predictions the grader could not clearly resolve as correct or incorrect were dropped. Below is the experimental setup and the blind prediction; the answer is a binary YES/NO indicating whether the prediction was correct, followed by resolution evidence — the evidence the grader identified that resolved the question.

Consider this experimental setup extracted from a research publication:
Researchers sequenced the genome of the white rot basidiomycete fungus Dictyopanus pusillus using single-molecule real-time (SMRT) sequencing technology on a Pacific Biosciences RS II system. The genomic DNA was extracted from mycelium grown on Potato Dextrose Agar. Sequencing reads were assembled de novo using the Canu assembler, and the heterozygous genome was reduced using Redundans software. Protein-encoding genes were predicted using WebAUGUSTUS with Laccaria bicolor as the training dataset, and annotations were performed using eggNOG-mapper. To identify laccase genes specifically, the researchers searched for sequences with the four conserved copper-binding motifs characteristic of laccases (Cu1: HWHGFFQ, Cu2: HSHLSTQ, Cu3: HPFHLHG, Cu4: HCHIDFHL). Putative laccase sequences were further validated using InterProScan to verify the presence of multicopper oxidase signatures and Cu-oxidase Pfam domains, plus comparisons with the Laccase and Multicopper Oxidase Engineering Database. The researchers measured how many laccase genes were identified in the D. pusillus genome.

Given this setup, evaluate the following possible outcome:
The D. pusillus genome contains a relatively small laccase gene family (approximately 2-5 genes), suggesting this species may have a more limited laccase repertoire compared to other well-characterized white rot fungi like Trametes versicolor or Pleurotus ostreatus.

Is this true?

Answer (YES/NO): NO